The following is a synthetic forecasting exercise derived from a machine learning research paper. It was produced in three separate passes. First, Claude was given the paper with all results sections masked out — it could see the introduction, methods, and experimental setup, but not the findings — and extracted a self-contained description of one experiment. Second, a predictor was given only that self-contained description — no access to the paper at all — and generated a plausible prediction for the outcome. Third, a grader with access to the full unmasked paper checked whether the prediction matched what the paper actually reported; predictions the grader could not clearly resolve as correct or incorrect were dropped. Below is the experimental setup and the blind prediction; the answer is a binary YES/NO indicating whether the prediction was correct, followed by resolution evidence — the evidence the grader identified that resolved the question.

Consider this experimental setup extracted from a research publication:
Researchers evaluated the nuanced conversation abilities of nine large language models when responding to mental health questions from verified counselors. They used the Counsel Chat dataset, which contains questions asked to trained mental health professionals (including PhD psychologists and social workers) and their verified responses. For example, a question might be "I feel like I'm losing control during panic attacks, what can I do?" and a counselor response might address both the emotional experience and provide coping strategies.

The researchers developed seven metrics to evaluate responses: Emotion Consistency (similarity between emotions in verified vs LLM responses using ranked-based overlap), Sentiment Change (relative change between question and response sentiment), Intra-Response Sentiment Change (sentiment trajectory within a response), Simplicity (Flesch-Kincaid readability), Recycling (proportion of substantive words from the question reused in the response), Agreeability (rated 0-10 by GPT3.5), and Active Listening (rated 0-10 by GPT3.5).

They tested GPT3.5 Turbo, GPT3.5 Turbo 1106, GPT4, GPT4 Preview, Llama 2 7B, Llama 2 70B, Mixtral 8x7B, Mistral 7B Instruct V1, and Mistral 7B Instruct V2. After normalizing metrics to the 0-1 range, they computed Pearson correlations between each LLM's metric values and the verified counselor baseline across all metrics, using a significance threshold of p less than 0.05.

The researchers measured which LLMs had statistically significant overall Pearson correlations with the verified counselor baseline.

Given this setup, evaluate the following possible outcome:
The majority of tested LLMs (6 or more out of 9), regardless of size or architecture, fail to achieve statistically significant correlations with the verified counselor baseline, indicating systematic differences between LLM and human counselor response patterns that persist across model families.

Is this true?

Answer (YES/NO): YES